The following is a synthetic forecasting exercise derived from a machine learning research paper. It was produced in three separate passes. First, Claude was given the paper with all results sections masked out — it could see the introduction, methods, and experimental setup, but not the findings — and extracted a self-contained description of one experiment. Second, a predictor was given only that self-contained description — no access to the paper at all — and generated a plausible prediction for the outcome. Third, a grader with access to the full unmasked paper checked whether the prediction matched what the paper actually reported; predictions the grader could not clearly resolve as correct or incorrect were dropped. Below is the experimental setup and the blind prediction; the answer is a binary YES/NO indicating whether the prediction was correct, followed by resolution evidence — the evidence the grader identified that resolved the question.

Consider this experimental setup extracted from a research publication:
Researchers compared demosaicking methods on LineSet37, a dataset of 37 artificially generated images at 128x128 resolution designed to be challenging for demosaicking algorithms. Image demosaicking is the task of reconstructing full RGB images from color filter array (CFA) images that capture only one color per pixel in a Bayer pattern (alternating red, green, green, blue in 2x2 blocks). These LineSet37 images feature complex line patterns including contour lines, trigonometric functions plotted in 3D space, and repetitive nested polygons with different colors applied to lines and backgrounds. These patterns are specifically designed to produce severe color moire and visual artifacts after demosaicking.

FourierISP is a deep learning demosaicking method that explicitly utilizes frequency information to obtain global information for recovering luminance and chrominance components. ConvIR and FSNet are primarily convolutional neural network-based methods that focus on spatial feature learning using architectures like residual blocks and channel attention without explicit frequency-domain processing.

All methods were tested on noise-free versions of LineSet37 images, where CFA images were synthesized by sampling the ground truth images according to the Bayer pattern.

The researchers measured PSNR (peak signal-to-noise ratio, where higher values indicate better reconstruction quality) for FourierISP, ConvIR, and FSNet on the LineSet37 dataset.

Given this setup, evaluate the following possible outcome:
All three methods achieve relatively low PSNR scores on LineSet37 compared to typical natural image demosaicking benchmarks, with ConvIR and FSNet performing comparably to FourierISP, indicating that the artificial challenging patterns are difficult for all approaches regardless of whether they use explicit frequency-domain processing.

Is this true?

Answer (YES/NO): NO